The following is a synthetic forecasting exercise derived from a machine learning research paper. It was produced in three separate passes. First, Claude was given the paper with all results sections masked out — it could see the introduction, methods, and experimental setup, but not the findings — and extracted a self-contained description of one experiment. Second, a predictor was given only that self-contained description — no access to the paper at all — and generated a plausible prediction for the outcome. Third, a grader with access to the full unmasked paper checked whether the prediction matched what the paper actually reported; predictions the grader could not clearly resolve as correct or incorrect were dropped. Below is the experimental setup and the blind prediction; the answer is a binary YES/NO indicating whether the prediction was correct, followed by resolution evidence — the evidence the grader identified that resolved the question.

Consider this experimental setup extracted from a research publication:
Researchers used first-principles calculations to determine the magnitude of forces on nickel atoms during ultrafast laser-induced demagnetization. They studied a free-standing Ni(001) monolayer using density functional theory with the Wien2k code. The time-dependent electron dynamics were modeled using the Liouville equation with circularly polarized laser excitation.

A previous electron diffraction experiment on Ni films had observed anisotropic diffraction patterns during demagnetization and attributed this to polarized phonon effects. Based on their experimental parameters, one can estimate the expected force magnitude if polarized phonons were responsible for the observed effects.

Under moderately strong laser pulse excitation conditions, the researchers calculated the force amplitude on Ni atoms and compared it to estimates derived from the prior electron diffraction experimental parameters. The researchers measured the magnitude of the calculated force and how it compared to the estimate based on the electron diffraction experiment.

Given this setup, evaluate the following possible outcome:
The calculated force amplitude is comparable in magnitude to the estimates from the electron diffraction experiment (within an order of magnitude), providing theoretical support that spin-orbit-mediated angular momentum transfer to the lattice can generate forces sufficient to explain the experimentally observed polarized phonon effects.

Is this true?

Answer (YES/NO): NO